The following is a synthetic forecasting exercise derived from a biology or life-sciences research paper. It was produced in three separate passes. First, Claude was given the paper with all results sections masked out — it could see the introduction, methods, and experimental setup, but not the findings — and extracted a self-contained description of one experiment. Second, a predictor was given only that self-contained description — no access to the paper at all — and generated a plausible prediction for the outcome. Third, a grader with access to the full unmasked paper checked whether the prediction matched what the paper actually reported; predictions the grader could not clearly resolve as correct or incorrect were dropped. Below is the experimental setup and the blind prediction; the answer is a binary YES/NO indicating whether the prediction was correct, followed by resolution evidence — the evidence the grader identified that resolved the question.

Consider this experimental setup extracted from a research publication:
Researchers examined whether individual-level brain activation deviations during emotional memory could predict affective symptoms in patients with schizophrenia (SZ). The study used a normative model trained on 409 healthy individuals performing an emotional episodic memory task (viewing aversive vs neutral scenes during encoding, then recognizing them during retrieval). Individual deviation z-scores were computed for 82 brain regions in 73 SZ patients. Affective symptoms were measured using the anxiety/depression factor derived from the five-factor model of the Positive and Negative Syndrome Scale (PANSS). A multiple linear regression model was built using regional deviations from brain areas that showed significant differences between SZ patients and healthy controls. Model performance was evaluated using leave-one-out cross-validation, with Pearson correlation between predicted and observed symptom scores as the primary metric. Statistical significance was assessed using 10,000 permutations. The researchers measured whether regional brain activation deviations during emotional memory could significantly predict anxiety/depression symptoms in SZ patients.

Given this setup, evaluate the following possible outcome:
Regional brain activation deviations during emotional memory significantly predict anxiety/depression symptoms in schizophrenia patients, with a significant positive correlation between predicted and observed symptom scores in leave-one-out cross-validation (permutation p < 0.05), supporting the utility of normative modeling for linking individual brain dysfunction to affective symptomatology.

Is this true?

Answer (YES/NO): YES